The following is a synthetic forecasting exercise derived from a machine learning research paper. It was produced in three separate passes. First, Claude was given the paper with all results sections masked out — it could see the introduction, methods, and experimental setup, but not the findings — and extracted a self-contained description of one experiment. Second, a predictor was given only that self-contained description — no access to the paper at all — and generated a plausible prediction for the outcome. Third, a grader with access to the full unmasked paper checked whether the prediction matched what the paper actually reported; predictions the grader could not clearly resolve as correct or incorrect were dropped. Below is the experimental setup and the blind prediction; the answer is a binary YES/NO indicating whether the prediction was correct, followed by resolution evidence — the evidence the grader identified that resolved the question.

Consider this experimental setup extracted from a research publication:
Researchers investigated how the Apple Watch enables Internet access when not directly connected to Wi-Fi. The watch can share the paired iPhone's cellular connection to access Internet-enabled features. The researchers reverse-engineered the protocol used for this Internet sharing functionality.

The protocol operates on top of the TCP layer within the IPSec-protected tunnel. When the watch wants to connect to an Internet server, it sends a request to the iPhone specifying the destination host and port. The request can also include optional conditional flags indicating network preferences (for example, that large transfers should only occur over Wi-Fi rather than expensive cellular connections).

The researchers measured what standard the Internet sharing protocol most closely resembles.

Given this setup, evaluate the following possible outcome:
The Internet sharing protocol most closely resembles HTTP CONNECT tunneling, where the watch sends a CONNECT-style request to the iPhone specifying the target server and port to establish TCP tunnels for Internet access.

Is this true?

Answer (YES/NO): NO